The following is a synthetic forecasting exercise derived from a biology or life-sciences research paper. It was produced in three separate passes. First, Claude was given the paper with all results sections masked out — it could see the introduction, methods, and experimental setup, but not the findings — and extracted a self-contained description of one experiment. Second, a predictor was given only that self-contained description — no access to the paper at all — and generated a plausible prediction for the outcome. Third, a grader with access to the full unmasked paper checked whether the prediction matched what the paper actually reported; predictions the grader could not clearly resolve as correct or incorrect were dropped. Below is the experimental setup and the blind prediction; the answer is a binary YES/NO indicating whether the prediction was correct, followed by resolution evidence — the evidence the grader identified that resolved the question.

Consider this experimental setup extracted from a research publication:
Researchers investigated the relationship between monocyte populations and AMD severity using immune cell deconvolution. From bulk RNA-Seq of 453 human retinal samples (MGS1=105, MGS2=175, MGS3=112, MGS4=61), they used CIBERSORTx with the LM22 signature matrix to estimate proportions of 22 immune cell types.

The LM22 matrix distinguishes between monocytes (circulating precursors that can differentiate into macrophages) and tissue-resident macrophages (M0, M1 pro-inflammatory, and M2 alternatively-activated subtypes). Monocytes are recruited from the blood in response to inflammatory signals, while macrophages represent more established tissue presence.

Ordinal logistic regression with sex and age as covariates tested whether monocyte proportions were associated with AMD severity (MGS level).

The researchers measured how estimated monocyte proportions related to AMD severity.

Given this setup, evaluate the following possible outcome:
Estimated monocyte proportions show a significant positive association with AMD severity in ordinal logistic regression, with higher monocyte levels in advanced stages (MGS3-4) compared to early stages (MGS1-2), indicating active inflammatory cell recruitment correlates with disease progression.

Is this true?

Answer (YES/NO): NO